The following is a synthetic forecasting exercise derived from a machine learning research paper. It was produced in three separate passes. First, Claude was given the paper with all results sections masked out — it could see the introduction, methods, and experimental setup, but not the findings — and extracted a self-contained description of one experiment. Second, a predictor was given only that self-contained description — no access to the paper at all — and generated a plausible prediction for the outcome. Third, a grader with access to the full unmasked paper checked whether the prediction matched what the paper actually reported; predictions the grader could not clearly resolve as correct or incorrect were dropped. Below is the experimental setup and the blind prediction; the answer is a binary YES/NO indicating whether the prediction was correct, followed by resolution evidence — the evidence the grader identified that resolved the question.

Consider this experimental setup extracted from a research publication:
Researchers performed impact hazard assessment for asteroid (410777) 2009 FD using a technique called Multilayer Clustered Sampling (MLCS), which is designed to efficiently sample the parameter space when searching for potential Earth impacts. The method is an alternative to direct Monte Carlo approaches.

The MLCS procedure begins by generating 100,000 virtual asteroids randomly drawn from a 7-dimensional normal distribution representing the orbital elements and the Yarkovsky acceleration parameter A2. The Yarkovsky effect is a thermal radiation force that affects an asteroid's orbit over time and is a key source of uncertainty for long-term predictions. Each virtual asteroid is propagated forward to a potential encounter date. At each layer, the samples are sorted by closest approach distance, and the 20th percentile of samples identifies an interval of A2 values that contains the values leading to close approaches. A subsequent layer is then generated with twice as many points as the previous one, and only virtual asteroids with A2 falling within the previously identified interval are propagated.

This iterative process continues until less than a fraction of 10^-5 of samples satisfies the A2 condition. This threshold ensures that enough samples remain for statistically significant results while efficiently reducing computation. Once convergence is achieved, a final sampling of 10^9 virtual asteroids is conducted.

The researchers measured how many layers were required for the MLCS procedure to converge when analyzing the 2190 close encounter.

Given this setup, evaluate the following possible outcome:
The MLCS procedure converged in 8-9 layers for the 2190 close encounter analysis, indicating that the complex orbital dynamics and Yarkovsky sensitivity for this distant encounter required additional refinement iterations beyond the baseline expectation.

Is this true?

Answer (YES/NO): YES